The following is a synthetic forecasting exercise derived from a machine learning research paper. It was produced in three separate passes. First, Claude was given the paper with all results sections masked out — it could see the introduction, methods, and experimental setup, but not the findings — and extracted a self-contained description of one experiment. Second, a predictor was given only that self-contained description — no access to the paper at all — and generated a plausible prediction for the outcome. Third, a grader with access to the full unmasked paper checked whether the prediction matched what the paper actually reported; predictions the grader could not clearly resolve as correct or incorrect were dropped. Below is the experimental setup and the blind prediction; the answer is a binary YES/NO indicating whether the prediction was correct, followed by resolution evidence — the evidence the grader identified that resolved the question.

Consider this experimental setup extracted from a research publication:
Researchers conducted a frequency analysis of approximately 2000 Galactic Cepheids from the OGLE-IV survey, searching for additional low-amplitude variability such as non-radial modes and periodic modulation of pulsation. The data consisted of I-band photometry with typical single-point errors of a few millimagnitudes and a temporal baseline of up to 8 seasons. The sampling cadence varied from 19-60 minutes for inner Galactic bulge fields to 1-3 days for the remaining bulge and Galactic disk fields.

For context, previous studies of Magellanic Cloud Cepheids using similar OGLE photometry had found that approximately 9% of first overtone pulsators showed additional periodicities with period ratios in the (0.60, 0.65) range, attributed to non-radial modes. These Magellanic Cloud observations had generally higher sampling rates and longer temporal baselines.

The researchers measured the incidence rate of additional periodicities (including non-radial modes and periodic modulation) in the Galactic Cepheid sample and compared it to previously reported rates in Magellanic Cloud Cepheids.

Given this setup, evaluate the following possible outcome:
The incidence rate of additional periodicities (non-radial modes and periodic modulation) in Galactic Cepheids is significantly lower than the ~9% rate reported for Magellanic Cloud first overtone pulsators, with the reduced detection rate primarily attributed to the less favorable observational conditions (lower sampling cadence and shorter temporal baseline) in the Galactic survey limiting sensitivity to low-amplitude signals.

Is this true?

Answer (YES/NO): YES